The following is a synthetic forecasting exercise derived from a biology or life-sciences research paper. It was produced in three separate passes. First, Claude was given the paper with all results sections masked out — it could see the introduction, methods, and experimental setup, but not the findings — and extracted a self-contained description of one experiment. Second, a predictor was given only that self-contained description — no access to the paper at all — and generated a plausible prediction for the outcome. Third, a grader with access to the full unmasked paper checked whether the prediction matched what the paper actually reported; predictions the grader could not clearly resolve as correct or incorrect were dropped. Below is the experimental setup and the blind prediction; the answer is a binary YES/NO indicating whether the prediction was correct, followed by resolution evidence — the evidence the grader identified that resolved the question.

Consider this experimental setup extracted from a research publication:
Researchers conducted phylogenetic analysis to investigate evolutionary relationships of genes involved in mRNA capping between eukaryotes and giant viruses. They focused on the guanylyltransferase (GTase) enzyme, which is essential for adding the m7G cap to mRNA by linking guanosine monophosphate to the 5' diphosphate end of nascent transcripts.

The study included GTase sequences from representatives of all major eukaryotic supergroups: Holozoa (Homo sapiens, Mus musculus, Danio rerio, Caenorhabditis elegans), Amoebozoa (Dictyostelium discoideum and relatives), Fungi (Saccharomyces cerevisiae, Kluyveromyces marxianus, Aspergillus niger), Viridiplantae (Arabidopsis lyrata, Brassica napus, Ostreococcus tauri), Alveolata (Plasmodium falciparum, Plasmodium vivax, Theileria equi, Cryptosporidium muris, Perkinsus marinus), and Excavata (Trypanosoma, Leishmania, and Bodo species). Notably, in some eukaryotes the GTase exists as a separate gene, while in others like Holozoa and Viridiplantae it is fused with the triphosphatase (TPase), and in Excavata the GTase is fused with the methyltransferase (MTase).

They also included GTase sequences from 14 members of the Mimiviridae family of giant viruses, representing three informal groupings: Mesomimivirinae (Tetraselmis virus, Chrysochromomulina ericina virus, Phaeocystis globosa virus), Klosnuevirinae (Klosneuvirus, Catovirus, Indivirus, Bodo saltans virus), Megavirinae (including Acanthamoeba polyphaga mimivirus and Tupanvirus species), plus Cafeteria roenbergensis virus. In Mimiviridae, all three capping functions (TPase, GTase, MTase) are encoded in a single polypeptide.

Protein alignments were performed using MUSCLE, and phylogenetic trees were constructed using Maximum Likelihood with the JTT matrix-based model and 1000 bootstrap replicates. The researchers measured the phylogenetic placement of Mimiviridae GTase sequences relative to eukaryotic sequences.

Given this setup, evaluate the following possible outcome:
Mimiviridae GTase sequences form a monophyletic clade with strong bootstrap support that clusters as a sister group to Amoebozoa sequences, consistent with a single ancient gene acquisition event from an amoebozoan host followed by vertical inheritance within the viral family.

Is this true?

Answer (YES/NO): NO